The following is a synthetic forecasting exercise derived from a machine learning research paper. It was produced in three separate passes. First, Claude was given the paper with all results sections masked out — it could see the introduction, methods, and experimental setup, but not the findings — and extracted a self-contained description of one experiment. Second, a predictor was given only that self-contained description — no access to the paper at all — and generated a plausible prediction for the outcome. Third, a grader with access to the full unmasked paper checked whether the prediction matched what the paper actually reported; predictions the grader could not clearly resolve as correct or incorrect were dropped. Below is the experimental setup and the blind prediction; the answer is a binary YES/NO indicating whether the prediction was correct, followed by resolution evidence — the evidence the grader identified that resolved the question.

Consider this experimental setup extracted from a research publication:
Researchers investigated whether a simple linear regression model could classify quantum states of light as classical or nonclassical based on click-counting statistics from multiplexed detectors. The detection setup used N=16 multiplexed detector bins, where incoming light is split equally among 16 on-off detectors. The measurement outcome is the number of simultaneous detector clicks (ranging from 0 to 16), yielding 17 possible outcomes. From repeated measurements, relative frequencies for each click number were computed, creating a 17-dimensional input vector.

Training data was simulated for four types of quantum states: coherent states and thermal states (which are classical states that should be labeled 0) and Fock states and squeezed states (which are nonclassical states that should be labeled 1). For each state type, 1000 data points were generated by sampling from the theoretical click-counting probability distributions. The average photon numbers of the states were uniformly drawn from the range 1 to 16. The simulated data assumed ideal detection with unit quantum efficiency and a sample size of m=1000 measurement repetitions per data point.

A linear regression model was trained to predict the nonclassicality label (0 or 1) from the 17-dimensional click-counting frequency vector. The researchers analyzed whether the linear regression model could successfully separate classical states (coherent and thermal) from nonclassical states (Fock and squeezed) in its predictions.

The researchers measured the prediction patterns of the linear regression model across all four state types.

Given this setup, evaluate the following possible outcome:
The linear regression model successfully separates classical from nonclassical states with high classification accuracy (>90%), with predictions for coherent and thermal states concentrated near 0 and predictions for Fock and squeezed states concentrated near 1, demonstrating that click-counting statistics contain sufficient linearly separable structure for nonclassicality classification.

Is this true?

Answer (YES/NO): NO